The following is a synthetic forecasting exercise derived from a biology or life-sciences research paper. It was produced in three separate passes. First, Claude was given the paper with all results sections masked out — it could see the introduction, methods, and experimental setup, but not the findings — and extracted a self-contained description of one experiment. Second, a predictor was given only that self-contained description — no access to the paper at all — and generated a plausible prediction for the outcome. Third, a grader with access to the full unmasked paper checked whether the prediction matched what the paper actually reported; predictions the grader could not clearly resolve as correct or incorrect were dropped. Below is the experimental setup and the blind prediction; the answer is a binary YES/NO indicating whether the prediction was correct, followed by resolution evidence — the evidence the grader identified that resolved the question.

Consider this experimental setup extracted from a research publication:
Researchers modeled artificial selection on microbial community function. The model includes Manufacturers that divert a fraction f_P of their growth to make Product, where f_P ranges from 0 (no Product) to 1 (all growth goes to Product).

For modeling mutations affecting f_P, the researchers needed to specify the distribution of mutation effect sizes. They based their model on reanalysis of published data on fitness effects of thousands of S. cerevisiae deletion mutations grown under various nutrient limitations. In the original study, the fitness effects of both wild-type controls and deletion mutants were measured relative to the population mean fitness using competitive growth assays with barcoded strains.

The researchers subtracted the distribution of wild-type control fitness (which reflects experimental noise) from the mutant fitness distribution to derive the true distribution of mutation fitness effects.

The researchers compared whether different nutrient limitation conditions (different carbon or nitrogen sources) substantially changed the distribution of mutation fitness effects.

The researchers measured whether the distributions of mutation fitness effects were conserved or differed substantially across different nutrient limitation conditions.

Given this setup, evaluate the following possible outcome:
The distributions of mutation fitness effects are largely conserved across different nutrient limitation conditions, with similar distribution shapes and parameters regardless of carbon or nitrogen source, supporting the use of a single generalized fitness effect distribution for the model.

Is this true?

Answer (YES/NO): YES